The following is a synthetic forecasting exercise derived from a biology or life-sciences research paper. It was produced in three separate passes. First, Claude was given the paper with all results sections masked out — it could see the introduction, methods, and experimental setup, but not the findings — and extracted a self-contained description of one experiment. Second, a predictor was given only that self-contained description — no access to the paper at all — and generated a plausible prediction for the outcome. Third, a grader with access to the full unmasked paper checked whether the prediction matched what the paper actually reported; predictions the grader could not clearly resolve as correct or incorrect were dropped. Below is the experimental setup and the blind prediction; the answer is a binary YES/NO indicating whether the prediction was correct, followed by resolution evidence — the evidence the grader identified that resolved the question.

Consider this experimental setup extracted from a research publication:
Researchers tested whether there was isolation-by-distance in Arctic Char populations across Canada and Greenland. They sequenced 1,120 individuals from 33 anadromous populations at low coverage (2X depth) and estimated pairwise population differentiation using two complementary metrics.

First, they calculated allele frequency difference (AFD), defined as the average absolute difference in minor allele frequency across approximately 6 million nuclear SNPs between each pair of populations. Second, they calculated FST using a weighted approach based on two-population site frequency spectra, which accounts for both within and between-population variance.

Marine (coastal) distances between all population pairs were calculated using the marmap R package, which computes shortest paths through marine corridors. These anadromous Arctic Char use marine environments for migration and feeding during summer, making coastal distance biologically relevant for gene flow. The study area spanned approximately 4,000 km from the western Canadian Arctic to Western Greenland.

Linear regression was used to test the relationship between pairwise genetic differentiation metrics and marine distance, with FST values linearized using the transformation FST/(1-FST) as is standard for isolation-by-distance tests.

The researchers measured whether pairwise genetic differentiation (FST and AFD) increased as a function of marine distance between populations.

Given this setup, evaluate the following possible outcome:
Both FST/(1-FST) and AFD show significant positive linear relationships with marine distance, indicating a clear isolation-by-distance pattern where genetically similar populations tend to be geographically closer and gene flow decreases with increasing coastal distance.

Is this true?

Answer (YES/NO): YES